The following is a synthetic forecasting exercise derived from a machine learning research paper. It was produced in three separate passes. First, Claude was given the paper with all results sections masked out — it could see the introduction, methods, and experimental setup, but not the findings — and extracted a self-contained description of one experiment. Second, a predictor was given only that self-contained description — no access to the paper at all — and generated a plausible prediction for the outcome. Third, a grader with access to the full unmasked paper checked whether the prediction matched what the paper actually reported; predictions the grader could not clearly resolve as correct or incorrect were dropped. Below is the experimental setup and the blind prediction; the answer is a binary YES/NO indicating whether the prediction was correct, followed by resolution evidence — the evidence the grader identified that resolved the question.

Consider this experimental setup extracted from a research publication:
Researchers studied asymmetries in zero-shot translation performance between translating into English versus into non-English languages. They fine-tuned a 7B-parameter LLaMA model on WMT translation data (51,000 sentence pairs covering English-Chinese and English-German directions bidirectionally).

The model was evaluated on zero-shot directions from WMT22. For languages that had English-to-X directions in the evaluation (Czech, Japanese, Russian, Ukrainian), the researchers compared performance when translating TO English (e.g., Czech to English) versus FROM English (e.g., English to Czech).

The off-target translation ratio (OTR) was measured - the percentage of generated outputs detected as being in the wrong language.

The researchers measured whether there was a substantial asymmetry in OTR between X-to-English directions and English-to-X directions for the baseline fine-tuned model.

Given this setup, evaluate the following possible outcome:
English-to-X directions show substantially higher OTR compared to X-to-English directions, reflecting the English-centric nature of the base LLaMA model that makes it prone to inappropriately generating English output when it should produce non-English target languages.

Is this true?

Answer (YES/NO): YES